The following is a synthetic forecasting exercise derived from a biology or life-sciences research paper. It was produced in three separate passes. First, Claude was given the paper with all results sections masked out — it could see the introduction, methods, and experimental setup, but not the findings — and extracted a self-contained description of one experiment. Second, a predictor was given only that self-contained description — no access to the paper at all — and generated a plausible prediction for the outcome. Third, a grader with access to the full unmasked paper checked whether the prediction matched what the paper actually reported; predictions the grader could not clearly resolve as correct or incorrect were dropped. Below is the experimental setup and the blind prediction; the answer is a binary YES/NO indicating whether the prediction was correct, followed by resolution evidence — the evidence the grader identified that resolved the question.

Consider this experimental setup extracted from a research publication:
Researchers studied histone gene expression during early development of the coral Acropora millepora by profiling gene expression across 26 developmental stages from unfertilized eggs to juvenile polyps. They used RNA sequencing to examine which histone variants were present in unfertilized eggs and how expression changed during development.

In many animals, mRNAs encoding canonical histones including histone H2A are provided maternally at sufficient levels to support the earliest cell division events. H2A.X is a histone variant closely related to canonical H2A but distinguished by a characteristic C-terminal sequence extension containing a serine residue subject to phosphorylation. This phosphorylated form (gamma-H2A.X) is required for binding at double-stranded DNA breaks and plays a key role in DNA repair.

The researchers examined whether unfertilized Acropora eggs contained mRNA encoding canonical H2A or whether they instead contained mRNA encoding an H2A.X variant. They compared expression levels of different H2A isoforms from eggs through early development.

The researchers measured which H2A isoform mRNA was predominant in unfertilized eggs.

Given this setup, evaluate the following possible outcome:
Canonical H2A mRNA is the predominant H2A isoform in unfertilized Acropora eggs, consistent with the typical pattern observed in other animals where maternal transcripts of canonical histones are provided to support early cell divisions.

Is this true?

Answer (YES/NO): NO